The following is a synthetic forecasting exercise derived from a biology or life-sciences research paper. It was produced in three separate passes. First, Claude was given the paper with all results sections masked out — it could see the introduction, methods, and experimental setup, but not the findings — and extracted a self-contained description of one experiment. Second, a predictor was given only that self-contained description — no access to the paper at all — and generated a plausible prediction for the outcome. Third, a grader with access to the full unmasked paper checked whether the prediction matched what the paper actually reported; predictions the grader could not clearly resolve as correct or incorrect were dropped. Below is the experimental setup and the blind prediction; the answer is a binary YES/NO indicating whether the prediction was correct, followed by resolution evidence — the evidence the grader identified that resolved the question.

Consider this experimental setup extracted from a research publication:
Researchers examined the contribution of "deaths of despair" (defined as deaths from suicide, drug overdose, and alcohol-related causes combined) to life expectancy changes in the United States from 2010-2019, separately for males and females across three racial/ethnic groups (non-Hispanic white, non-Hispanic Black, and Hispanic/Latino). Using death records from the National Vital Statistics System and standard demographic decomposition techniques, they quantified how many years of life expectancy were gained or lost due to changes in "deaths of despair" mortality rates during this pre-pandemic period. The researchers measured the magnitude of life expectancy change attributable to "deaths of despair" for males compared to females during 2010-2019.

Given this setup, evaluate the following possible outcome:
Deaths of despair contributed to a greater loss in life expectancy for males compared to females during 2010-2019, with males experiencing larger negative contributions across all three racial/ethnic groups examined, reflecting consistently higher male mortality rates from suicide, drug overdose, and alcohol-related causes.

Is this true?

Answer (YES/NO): YES